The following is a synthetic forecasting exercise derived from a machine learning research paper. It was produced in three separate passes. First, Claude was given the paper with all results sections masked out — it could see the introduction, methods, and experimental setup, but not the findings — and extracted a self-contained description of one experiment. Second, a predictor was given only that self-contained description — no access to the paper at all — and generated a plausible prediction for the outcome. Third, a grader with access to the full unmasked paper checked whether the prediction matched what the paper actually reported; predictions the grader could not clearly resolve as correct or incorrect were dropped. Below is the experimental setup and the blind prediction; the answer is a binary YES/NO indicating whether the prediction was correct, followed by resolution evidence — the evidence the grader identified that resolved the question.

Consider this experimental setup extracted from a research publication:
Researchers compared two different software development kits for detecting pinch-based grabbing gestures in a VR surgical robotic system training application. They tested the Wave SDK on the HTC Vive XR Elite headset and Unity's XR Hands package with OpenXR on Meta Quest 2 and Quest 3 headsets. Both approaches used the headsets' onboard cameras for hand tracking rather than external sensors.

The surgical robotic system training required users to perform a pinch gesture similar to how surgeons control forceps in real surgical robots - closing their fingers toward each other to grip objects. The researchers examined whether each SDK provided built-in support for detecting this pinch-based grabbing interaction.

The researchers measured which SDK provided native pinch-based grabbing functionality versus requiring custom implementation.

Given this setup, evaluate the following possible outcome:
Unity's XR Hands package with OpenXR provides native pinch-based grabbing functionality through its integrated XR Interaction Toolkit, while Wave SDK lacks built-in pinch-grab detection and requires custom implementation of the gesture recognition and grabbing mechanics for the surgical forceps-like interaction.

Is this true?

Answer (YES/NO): YES